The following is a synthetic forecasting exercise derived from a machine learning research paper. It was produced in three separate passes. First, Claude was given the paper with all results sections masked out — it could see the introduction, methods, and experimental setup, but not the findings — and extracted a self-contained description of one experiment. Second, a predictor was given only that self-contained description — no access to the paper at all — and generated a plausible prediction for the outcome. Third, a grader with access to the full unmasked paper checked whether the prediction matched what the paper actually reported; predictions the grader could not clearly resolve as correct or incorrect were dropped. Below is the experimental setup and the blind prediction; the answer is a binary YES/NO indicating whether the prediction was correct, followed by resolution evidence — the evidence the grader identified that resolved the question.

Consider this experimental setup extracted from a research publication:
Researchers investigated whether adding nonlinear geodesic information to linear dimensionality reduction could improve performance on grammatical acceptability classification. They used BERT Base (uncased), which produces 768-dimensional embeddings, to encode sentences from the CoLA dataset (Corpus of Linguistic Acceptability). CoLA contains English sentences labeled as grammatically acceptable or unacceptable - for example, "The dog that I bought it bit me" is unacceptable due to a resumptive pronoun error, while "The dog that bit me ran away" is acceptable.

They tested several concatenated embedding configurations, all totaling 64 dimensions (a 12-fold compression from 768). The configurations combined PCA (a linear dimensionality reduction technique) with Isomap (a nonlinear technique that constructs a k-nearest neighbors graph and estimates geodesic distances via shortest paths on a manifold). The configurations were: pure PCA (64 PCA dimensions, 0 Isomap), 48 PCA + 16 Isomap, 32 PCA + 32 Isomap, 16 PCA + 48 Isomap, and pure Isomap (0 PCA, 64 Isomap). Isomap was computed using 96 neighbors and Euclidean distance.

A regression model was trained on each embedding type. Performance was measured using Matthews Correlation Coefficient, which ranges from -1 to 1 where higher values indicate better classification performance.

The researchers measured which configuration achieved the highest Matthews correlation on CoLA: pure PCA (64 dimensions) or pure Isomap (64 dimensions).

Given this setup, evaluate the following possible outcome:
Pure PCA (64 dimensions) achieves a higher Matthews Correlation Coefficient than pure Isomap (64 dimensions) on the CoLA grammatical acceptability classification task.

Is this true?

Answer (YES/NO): YES